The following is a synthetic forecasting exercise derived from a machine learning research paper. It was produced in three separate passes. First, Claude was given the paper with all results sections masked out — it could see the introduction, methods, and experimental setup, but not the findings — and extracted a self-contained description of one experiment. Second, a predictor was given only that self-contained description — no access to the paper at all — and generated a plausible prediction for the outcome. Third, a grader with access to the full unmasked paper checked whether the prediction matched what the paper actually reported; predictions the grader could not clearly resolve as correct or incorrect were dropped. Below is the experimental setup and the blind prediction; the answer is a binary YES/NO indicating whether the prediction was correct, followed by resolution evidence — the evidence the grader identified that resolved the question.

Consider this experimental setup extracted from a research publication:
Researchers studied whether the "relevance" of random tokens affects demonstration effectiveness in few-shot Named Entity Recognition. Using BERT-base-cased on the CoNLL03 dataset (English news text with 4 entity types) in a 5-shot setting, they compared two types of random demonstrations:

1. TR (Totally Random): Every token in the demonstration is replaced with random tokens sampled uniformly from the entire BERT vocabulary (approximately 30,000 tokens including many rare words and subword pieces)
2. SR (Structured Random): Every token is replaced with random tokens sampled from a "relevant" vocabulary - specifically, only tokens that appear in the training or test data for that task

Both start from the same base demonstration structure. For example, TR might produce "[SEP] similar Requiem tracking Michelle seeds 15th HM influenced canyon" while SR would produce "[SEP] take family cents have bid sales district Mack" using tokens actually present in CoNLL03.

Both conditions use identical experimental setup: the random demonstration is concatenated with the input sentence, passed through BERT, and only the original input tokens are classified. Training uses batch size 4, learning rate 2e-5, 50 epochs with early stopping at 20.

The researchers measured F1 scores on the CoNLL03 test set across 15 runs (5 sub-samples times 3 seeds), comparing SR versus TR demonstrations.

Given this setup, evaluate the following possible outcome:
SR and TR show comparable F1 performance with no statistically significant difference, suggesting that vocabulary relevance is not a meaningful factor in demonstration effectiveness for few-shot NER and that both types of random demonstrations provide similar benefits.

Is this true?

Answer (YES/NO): NO